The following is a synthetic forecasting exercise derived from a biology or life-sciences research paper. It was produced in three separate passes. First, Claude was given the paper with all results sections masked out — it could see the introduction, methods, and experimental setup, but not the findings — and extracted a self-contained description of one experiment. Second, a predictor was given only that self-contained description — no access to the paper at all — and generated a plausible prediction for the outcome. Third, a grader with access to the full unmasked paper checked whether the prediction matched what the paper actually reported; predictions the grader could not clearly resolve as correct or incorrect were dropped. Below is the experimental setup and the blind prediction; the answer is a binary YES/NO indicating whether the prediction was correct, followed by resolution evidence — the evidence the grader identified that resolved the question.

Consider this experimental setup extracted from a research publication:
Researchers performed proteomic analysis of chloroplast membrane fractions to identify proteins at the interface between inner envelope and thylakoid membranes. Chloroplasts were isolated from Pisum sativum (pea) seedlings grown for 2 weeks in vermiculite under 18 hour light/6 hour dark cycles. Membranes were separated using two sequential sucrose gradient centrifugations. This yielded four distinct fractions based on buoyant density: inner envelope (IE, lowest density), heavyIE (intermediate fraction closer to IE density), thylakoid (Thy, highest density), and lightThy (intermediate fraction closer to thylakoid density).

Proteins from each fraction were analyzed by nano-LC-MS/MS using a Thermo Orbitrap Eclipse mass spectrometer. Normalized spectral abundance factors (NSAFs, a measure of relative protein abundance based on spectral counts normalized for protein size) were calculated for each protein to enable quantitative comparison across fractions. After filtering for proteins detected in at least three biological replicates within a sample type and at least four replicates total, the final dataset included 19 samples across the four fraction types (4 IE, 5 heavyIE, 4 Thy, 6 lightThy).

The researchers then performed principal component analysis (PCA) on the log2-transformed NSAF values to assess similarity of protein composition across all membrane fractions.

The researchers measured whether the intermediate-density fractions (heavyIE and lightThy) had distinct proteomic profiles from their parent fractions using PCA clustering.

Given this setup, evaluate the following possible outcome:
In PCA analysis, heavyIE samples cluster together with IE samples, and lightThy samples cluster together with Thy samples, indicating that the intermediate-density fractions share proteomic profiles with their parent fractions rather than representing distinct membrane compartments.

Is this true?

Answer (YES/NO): NO